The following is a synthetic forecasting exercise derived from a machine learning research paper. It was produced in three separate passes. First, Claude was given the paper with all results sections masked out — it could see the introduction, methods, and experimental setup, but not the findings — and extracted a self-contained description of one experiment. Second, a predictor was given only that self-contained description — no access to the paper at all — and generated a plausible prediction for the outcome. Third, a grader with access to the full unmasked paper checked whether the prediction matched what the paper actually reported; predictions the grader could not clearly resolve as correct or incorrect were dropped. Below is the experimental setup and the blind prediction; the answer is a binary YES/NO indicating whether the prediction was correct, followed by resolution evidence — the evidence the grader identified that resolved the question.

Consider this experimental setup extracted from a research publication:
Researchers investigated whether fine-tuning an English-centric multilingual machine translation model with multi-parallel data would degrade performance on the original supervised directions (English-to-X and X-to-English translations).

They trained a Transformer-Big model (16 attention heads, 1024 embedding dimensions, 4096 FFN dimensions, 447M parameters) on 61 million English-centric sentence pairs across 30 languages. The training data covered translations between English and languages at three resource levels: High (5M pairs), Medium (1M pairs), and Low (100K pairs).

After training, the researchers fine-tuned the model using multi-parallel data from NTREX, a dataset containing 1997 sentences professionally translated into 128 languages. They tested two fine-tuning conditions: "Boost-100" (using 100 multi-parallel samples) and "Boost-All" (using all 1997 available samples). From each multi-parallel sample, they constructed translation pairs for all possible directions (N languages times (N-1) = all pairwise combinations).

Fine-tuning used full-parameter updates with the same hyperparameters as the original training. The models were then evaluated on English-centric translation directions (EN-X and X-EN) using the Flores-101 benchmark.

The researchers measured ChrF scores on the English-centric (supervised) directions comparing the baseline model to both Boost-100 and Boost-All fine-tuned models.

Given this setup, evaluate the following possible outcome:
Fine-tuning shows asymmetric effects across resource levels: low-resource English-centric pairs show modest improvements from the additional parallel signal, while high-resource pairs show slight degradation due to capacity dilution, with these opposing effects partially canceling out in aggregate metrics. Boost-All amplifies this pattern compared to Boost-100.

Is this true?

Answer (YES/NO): YES